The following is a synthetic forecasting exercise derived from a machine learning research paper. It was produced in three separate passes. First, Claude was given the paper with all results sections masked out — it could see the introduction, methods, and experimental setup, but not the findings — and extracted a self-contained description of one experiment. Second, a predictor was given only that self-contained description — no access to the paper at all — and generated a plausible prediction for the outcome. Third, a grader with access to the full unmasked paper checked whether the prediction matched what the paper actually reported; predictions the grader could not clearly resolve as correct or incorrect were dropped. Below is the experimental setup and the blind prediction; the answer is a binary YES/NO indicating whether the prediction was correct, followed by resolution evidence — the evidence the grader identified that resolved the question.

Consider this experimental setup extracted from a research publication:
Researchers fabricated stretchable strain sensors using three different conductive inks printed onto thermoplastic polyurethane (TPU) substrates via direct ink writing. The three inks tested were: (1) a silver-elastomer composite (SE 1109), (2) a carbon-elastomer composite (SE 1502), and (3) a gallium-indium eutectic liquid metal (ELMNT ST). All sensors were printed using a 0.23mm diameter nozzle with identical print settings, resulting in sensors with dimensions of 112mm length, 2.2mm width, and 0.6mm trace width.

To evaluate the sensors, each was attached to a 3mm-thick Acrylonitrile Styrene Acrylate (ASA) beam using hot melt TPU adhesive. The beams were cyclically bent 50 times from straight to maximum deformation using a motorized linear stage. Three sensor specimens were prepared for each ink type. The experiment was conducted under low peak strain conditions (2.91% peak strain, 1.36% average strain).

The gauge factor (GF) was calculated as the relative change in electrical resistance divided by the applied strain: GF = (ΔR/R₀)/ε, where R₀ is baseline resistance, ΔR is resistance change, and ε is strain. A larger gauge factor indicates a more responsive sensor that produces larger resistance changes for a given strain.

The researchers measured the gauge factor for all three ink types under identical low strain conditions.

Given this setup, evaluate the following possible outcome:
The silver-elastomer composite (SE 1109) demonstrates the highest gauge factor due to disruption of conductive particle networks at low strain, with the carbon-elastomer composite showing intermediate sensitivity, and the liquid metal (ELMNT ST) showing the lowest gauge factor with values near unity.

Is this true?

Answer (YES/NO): NO